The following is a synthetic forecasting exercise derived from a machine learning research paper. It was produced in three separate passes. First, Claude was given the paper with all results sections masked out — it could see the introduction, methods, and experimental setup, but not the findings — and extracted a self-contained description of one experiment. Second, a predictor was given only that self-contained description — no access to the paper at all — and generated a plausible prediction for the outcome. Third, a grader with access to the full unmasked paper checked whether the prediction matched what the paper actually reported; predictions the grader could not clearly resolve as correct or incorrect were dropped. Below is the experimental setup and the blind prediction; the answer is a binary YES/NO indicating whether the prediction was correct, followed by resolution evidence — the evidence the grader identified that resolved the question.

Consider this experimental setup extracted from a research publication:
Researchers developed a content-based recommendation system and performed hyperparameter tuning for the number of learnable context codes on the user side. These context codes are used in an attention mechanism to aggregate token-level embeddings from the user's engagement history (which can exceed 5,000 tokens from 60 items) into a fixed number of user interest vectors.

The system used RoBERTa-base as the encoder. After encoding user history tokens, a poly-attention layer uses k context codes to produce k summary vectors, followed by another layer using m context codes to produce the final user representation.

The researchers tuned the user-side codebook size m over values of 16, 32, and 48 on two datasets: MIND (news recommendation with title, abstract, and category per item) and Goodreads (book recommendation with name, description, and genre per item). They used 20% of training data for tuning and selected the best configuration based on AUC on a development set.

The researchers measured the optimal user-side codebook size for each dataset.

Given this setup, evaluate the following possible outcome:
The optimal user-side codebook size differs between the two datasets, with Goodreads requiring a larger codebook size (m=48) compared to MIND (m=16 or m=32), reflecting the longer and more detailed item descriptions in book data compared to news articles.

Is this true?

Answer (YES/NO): NO